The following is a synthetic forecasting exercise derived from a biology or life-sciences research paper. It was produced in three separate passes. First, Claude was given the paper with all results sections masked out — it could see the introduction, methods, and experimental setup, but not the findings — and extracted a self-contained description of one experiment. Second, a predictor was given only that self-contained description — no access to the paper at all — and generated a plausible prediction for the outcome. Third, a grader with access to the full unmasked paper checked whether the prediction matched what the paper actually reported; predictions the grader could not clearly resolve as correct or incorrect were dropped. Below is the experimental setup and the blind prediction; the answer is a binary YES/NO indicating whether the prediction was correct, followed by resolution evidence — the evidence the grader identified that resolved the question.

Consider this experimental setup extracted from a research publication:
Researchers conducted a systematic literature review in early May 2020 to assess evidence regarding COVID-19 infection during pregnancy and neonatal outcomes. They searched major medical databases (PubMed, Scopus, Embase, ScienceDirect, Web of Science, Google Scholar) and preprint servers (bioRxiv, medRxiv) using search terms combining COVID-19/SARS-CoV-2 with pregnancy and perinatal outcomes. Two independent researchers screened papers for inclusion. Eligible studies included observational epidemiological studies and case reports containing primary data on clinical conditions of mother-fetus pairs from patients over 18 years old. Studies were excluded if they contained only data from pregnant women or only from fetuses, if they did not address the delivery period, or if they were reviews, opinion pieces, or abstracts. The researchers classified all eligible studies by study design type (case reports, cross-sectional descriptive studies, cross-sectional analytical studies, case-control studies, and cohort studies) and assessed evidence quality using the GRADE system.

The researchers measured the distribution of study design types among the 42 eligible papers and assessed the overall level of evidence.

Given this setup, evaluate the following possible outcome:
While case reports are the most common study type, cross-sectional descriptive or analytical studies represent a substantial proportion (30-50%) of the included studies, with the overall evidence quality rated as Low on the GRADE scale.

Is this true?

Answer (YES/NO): YES